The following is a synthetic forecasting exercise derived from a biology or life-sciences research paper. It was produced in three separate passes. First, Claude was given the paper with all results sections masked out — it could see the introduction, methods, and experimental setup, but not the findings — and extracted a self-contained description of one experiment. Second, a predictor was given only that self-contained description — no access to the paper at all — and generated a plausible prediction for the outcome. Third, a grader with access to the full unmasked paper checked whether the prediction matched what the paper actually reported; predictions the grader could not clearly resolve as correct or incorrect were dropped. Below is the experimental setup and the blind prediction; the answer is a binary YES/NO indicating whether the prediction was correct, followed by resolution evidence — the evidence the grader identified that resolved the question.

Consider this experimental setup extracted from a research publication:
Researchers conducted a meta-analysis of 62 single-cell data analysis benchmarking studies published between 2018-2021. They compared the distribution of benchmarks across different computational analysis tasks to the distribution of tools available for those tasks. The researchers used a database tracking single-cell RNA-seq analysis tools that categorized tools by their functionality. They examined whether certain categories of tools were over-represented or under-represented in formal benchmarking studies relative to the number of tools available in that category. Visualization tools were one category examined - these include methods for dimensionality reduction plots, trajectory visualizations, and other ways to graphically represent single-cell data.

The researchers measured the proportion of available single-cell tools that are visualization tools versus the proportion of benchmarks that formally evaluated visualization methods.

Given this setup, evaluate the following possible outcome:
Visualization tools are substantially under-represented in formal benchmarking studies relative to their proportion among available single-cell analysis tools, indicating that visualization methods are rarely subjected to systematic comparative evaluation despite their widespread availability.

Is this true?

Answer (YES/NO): YES